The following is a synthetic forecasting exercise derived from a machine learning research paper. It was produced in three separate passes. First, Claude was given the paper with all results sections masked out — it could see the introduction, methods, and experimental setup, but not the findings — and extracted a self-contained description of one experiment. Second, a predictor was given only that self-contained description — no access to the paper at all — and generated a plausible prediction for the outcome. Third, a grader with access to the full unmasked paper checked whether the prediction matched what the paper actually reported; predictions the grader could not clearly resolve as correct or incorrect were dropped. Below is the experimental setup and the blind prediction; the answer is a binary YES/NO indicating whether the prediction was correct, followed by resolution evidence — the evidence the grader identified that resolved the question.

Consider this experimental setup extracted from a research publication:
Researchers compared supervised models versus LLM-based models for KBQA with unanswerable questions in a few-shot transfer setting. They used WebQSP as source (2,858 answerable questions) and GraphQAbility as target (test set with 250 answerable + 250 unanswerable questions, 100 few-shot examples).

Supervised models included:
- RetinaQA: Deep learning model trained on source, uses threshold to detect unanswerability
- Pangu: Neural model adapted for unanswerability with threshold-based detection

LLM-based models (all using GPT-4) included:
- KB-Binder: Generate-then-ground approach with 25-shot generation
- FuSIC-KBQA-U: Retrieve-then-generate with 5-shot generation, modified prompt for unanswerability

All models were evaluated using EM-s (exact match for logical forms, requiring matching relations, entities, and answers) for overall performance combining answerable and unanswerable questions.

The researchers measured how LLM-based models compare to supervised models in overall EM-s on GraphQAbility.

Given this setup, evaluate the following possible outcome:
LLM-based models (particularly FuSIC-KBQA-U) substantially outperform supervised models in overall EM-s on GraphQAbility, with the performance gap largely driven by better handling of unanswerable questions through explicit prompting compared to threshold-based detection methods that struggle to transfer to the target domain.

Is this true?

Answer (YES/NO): NO